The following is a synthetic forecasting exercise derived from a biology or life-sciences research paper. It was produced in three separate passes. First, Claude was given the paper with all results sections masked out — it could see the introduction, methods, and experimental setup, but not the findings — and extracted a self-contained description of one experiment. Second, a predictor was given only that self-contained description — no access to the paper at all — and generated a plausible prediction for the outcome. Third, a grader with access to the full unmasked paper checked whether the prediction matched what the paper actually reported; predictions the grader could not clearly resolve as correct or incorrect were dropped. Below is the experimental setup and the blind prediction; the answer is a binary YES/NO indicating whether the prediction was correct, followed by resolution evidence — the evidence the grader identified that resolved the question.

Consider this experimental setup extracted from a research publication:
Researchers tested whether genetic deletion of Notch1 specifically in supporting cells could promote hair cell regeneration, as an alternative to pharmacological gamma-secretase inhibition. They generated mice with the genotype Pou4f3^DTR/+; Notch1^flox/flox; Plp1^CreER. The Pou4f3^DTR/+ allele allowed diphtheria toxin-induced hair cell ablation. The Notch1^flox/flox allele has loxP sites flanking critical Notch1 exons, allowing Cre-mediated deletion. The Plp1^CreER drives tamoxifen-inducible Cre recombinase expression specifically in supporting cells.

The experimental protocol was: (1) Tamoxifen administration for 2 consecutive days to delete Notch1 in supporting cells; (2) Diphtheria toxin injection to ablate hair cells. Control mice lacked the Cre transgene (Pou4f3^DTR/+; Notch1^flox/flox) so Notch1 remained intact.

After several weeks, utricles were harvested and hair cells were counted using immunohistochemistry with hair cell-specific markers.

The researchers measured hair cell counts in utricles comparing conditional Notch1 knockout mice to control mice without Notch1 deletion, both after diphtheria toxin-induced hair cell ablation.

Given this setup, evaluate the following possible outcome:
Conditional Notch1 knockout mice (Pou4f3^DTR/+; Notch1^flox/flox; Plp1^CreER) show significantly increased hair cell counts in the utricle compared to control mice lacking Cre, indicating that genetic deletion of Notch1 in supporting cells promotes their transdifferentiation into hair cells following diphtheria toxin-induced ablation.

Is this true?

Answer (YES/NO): YES